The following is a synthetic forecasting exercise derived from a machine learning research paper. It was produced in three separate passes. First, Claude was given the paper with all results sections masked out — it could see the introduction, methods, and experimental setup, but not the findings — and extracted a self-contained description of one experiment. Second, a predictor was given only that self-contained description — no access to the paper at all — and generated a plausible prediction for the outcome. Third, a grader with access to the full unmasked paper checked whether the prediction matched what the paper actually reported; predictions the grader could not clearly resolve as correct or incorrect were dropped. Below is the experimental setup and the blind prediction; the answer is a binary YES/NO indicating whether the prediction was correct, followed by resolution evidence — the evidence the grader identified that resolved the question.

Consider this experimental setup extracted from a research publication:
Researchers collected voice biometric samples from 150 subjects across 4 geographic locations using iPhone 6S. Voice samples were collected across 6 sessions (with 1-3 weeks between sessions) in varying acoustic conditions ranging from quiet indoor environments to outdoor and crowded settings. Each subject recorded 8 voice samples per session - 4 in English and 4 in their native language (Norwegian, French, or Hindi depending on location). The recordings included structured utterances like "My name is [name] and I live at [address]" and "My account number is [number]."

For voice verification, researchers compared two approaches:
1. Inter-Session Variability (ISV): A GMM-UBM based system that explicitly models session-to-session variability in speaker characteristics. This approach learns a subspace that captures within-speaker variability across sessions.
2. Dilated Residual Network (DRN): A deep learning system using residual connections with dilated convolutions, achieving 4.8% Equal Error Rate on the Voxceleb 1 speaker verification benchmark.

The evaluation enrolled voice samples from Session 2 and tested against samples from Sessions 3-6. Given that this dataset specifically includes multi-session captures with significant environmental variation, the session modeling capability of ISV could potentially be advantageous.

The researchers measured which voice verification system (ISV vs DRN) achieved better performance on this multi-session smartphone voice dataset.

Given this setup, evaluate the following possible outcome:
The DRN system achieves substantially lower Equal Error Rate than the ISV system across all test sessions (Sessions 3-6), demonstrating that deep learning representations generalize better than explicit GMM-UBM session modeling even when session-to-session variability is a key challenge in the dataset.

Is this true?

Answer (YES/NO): YES